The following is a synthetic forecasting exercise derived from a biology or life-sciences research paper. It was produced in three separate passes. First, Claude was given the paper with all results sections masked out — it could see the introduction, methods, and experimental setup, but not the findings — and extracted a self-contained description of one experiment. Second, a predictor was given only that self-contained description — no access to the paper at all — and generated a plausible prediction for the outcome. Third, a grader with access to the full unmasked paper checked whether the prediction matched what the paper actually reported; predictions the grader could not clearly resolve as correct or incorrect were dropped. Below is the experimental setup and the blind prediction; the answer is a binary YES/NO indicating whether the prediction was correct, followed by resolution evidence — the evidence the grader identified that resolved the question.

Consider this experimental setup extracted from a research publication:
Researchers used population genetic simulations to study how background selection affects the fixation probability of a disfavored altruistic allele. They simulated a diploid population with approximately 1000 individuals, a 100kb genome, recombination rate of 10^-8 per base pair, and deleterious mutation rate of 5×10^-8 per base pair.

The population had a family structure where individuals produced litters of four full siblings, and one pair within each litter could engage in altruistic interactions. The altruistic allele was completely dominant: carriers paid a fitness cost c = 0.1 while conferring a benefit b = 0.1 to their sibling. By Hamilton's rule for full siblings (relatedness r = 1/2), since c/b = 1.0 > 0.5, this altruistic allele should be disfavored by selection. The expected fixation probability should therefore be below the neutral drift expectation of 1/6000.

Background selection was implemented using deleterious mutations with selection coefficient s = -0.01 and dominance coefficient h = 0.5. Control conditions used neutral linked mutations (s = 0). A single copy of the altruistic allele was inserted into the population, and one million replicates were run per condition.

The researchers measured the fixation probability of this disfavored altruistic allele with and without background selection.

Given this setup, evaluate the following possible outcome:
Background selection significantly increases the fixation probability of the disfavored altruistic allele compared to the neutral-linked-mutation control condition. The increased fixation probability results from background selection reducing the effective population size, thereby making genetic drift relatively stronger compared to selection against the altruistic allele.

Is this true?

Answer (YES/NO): YES